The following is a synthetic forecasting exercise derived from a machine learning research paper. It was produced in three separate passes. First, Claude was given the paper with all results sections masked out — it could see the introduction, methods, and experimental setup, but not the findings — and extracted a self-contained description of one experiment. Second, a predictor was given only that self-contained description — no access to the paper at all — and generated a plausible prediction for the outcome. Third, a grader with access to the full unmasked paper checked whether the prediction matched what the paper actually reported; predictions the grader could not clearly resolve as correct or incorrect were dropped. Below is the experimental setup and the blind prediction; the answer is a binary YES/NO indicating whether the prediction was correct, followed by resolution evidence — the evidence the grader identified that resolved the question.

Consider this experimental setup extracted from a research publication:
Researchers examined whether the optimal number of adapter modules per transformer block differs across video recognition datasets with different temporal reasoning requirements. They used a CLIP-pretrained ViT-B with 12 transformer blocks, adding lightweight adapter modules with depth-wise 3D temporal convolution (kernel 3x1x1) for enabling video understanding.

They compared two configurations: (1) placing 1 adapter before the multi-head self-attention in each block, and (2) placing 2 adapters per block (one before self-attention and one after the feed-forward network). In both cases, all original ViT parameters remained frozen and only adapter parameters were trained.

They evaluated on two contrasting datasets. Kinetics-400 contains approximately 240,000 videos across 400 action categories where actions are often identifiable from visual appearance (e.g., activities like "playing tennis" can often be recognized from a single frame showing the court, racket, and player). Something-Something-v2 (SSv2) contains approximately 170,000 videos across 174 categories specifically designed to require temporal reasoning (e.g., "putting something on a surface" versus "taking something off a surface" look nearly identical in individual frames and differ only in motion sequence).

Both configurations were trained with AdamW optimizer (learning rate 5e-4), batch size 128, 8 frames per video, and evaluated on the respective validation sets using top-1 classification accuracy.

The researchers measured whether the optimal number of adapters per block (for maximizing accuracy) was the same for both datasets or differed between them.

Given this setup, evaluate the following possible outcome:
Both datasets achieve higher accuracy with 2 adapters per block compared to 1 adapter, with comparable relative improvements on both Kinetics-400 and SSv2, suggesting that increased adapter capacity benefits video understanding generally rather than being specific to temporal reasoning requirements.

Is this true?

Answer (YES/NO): NO